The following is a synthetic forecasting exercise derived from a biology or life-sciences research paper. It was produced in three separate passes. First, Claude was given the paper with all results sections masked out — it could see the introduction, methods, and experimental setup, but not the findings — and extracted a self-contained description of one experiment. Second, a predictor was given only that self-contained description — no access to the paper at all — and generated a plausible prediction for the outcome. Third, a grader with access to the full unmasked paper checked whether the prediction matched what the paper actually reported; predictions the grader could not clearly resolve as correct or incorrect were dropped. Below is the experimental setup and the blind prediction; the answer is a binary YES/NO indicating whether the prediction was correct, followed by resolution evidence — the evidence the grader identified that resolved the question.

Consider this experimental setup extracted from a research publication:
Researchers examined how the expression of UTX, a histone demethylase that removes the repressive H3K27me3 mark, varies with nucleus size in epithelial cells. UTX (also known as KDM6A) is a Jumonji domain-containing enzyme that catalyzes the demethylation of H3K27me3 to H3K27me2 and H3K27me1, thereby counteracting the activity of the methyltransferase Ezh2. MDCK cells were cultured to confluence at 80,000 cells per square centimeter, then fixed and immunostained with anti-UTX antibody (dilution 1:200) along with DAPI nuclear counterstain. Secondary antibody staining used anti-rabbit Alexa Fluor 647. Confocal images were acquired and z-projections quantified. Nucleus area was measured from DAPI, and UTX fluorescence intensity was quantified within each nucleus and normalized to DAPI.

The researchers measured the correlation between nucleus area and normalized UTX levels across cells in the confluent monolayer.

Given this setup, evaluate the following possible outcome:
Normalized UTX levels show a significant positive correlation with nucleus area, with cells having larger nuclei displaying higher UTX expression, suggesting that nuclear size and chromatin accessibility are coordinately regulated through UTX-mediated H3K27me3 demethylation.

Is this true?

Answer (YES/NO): YES